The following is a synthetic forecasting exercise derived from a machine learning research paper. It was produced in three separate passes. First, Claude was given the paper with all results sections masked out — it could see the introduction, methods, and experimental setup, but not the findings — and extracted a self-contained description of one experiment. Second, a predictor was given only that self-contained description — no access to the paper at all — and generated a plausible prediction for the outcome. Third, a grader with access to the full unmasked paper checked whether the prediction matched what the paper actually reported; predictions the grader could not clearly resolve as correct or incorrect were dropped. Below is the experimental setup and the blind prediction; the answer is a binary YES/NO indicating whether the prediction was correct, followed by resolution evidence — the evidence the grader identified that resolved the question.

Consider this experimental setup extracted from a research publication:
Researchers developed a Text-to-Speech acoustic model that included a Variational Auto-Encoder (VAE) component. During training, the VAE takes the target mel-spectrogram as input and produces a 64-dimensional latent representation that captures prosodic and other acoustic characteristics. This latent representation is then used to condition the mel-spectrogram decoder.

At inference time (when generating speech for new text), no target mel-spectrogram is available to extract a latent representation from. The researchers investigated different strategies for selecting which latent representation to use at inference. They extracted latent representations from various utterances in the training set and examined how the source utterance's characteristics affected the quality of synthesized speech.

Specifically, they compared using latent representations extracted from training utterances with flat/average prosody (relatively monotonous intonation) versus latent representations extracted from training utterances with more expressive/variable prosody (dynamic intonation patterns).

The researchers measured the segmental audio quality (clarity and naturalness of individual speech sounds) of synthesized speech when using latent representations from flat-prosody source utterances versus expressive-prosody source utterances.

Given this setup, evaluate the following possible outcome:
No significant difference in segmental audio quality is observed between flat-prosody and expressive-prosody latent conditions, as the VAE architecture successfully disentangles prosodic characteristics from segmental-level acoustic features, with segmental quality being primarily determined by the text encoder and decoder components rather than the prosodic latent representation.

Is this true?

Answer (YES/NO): NO